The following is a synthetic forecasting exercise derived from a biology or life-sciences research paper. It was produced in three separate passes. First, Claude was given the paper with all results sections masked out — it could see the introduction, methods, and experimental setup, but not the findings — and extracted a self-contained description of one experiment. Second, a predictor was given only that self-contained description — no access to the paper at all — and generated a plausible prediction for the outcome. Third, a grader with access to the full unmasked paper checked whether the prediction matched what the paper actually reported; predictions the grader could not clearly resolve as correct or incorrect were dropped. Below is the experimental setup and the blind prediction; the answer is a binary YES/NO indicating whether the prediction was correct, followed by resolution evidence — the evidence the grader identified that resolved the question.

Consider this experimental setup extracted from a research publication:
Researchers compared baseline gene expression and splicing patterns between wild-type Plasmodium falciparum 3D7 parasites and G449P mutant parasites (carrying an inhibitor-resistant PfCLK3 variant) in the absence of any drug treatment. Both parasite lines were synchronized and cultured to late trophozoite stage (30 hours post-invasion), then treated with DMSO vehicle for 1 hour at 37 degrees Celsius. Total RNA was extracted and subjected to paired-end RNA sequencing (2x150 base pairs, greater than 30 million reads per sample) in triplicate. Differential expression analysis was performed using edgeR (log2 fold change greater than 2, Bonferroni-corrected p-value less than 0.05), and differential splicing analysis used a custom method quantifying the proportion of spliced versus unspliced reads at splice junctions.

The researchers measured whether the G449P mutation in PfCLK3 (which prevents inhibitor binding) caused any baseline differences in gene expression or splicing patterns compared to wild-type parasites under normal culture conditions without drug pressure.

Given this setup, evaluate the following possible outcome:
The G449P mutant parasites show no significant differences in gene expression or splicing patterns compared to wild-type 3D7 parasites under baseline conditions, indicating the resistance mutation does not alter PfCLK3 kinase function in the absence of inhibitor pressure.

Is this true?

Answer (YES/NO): YES